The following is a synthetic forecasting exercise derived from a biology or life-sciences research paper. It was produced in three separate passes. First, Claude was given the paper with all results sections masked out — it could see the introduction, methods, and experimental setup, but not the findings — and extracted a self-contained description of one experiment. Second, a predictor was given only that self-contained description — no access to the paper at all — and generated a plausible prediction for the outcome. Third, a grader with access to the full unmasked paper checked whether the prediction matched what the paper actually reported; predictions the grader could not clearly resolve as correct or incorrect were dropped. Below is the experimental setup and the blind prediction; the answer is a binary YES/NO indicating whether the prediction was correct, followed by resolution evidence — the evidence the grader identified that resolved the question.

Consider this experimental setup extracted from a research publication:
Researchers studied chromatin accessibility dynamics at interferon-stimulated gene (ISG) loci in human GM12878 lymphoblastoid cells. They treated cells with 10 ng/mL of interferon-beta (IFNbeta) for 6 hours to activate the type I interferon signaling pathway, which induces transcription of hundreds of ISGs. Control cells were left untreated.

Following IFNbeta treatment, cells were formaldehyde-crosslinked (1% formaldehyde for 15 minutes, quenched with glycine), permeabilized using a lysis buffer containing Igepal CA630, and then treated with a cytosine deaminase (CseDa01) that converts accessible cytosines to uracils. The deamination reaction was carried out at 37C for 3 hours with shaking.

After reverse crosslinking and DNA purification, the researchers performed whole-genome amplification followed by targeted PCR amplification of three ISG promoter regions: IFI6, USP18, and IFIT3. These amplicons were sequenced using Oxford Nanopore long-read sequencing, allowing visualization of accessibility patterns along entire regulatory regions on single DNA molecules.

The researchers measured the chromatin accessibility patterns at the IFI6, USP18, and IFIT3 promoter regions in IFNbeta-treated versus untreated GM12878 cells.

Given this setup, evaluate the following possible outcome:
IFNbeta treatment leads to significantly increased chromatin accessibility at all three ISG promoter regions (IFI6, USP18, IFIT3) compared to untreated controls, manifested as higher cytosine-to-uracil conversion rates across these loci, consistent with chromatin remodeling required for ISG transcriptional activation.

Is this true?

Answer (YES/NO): YES